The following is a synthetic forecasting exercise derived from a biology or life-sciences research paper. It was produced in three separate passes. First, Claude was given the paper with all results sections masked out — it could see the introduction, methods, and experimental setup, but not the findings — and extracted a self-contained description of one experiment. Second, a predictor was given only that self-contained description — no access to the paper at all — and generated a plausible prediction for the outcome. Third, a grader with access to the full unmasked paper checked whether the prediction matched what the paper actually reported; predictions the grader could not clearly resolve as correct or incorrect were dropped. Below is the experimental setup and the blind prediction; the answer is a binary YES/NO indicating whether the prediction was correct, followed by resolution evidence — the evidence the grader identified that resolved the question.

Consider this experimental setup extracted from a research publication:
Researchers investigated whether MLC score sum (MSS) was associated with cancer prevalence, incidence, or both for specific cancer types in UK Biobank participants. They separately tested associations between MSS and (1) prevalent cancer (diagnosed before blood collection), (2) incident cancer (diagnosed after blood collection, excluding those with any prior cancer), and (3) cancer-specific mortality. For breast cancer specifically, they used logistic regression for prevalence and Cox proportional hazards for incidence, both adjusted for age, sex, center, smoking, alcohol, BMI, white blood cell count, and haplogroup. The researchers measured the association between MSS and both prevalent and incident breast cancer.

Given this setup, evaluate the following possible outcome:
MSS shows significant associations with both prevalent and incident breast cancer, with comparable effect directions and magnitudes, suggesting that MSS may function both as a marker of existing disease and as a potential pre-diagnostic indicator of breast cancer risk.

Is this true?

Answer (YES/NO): NO